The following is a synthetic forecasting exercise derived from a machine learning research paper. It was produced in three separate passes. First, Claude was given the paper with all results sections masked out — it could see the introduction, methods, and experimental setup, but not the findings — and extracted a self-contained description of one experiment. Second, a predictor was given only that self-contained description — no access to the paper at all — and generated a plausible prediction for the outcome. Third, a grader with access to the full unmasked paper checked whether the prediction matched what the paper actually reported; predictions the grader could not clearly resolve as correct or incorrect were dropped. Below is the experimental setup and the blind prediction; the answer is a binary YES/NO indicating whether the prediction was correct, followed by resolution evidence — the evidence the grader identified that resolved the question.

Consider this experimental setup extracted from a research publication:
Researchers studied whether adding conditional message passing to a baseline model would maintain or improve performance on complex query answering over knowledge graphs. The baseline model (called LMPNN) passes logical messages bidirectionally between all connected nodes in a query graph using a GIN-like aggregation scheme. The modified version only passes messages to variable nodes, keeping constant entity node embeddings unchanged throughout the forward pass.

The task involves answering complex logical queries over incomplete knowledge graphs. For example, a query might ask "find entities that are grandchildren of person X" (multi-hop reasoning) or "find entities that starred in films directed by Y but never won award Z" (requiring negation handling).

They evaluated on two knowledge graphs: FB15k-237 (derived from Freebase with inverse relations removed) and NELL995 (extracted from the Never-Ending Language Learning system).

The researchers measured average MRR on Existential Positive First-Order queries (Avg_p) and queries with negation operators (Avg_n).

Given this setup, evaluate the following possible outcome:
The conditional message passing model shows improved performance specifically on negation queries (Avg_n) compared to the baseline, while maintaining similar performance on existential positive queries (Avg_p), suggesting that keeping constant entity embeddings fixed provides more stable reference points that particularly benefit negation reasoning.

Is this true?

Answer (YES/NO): NO